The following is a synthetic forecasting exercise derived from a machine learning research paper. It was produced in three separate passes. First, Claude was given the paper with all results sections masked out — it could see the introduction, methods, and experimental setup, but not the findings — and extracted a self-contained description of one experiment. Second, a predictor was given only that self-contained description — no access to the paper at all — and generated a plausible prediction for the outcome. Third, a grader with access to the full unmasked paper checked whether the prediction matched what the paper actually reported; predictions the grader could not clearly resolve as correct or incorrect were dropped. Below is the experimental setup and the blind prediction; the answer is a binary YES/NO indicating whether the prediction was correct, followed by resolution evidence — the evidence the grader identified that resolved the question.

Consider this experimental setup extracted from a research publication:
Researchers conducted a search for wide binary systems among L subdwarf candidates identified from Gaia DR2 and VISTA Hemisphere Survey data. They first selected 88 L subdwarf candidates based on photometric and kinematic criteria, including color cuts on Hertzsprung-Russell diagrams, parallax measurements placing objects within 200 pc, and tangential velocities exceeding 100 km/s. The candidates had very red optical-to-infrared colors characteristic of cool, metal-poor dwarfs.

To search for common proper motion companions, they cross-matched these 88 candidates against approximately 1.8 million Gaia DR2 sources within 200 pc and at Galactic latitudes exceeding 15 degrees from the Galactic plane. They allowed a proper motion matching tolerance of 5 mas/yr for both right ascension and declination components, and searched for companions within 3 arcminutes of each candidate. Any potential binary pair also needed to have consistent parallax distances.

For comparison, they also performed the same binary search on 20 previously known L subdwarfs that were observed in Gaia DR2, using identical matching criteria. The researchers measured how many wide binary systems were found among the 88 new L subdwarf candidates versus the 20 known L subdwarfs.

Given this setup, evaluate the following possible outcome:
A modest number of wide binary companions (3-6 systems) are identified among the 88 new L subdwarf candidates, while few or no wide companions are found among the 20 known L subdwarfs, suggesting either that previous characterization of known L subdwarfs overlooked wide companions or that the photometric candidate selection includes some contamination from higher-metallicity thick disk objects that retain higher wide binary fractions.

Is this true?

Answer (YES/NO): NO